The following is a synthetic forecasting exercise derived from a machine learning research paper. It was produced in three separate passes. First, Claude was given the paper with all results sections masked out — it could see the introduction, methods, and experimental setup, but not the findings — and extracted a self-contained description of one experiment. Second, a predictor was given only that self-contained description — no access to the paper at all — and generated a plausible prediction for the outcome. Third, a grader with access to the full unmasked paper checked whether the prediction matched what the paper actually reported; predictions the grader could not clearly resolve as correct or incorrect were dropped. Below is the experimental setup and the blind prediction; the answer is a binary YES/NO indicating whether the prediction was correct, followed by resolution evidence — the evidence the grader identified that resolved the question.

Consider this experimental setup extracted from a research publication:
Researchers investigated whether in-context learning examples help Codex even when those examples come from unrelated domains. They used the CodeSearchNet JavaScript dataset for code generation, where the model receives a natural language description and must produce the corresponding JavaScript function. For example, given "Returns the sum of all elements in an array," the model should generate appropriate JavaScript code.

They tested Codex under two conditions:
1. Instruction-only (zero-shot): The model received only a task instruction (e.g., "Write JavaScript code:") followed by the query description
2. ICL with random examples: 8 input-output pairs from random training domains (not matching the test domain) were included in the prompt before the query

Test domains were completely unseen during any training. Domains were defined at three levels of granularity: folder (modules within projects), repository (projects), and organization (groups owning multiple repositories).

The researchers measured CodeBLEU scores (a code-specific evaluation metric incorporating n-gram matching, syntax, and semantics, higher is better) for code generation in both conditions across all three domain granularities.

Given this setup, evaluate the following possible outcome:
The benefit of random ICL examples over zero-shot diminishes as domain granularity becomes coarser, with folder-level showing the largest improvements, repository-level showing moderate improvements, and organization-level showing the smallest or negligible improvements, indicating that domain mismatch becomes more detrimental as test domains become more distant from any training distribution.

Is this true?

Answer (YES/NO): NO